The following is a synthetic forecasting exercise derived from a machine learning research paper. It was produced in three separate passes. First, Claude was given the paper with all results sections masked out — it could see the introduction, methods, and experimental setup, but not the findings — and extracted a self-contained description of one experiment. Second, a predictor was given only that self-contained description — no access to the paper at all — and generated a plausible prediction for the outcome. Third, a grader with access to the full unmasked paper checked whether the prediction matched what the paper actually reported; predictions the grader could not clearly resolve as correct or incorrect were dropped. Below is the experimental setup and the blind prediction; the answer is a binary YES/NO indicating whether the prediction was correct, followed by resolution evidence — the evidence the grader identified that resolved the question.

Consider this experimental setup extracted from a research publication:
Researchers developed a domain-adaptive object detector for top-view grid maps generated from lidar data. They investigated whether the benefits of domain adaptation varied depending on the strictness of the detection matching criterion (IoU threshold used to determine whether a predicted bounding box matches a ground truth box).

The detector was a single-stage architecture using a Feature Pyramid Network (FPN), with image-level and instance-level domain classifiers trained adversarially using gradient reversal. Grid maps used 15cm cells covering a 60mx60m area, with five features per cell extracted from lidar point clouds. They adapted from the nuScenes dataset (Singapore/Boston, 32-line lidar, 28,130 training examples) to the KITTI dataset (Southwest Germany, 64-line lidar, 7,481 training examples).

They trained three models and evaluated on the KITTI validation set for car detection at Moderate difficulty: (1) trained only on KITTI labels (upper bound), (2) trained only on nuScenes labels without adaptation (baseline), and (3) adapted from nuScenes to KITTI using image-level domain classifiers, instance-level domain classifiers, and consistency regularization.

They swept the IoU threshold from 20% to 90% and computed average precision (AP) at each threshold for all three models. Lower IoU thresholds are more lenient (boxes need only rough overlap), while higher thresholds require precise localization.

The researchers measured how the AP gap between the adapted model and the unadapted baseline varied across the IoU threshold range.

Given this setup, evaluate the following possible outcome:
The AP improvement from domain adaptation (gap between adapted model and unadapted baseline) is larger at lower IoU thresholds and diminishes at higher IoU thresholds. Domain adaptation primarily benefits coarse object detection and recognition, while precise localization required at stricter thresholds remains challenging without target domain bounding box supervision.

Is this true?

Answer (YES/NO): YES